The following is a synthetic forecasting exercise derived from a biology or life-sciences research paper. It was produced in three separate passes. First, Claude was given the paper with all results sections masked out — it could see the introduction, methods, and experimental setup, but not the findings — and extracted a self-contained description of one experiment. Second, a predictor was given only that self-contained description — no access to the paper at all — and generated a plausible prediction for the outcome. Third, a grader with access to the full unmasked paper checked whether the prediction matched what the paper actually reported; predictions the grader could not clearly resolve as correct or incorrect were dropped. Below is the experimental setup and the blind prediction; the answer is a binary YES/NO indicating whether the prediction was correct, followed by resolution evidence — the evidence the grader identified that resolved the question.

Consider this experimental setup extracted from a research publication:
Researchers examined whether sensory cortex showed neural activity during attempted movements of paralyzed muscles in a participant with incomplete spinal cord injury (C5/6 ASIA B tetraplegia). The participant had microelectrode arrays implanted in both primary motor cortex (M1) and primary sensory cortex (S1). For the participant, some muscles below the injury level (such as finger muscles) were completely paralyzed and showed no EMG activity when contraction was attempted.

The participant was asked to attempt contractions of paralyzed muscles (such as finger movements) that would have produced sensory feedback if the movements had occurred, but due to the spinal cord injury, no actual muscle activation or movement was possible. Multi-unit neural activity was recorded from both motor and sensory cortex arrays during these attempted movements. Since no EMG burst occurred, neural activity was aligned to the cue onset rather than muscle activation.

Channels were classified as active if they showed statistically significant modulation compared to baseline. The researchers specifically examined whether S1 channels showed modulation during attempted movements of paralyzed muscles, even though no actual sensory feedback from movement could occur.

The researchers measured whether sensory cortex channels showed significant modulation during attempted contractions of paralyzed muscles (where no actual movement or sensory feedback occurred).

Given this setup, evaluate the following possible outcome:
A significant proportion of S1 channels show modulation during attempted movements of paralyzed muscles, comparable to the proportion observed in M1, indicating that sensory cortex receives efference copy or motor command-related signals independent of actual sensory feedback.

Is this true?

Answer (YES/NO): YES